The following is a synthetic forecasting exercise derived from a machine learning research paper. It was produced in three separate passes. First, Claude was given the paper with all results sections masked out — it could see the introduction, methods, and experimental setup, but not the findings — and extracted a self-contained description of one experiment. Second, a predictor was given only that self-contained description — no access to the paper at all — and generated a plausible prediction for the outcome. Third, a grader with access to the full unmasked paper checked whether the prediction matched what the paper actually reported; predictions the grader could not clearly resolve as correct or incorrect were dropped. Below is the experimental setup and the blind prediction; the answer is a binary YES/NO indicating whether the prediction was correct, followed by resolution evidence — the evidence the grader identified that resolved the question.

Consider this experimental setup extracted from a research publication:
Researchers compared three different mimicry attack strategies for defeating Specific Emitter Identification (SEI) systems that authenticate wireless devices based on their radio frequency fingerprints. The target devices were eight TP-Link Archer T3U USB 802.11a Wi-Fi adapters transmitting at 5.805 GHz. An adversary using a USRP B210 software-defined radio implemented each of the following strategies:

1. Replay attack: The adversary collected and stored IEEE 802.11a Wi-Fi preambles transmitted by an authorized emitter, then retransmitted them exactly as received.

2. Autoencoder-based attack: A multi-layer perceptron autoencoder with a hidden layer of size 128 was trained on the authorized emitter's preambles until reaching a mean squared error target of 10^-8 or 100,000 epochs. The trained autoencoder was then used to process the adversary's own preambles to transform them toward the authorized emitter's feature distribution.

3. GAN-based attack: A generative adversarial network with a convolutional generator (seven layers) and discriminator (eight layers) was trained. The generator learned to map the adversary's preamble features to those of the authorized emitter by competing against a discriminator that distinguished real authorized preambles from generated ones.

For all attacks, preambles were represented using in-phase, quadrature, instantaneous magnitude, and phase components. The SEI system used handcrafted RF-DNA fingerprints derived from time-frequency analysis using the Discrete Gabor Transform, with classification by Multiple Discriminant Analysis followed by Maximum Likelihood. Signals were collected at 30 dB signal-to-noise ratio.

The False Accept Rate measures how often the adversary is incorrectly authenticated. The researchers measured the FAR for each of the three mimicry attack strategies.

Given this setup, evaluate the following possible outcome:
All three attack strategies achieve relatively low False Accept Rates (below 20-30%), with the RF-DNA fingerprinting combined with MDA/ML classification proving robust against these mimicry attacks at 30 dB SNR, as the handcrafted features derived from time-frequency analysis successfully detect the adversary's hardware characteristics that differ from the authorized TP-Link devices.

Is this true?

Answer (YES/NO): NO